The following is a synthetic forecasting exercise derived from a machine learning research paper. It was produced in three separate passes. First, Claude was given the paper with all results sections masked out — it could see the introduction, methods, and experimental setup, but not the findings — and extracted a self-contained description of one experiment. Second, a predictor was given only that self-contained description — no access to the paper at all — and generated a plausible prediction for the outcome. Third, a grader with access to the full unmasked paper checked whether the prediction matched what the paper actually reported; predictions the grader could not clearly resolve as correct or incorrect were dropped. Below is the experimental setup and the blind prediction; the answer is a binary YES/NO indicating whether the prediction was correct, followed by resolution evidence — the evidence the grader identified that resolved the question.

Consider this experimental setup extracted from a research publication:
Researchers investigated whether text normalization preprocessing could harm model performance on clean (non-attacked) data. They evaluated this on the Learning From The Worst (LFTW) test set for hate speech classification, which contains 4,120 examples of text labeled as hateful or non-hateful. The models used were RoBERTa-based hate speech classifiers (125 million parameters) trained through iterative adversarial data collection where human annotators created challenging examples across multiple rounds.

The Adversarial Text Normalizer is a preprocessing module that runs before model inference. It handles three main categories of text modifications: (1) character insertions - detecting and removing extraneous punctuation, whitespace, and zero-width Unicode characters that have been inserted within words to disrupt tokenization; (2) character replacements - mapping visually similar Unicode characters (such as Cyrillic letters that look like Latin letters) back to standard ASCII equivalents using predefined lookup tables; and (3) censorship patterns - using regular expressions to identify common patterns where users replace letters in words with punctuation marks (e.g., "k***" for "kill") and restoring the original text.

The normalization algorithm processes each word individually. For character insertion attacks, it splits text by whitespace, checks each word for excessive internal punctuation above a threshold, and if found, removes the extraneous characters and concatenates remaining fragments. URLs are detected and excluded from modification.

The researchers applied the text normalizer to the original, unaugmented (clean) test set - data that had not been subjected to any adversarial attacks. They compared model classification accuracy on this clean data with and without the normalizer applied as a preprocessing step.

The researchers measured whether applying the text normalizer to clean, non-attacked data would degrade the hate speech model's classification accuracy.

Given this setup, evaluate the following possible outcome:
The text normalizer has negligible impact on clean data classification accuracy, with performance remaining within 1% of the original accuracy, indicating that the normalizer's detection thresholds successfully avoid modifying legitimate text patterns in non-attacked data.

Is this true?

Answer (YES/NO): YES